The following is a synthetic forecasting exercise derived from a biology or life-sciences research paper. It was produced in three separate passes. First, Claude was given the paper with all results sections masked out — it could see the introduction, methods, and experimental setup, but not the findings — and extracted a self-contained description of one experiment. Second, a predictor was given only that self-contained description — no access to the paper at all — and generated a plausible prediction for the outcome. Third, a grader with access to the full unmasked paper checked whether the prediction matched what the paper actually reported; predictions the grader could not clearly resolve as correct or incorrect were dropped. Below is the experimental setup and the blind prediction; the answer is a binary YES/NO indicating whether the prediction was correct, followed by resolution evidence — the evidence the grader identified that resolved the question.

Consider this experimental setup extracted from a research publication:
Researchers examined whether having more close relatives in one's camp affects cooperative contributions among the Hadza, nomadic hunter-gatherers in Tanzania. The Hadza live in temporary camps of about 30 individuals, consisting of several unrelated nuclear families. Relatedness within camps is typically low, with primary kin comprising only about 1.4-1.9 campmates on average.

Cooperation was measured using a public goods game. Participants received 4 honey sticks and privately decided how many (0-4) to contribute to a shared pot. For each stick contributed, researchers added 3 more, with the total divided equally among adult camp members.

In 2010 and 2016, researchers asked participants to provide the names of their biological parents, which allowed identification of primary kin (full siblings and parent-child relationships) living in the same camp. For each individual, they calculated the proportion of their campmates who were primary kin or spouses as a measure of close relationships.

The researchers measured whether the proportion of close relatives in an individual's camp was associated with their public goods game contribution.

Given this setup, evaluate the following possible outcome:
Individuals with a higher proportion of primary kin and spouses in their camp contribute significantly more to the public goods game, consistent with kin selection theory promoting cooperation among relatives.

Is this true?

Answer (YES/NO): NO